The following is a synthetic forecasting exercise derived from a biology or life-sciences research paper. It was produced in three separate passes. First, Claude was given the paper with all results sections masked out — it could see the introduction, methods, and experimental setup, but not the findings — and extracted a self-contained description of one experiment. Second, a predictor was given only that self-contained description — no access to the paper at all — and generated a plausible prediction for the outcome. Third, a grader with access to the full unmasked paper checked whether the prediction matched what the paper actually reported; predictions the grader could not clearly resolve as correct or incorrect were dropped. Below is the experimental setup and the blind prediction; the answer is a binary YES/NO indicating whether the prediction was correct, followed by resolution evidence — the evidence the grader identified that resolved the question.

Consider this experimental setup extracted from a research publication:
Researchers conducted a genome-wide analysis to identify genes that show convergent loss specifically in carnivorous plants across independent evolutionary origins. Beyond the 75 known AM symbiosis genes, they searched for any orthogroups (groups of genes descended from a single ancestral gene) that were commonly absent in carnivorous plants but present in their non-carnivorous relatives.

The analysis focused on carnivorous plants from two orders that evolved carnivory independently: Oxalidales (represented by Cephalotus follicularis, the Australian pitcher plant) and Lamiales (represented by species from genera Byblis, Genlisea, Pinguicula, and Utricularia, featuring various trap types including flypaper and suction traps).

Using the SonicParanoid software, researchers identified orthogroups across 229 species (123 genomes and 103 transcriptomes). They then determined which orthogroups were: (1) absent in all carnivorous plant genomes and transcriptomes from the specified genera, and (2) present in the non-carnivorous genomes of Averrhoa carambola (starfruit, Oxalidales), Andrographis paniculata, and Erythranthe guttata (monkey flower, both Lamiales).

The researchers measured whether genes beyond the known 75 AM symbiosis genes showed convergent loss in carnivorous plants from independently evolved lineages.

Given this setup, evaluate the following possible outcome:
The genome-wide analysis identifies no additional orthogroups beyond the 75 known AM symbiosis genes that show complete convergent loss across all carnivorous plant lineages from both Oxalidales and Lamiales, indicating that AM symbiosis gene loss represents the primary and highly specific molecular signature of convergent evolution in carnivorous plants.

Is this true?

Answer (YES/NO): NO